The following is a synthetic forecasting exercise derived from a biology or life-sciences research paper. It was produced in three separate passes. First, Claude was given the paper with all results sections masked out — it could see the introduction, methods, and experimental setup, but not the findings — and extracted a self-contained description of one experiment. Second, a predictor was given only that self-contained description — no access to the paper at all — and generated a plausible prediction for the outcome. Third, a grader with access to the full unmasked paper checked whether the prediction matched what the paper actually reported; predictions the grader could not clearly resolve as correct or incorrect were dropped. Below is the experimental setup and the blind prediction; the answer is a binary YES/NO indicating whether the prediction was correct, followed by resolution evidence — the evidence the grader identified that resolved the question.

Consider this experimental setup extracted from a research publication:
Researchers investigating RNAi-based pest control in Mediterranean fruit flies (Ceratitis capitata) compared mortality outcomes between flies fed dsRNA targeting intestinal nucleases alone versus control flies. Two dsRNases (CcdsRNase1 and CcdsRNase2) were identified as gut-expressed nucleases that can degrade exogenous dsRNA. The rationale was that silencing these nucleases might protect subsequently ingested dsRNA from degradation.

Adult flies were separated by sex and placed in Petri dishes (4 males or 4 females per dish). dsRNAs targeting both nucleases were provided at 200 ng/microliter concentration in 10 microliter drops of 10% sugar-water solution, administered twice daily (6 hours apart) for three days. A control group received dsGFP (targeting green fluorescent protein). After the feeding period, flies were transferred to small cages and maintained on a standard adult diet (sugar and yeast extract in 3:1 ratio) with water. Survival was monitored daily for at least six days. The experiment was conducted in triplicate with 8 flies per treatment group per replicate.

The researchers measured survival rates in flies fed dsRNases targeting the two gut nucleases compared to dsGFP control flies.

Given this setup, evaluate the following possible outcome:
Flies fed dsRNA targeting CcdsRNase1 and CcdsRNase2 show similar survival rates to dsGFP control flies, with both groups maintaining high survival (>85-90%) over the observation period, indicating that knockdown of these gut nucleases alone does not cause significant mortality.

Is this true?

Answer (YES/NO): NO